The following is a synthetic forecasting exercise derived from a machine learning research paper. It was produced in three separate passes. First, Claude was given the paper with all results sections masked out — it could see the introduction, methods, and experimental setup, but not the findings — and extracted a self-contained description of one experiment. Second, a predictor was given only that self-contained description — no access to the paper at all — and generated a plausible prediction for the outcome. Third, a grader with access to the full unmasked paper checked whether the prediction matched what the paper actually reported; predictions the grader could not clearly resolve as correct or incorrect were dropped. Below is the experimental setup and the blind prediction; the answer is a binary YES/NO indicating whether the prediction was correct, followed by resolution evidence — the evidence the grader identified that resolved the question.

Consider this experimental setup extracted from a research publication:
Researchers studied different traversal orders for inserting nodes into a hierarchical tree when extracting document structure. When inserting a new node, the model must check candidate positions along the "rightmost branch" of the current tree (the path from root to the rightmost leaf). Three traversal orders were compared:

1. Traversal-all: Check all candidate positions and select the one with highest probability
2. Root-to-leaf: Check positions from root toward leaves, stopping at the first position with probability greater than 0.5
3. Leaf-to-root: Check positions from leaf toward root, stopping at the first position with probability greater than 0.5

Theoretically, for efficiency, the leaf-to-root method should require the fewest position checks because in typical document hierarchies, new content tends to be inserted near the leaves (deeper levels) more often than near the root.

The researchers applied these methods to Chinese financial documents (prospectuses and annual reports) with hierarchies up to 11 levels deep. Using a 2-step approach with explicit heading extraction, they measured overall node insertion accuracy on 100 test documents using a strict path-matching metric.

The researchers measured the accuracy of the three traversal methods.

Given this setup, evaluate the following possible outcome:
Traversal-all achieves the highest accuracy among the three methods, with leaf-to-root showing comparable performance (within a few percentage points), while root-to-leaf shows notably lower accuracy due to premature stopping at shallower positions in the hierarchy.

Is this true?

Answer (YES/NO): NO